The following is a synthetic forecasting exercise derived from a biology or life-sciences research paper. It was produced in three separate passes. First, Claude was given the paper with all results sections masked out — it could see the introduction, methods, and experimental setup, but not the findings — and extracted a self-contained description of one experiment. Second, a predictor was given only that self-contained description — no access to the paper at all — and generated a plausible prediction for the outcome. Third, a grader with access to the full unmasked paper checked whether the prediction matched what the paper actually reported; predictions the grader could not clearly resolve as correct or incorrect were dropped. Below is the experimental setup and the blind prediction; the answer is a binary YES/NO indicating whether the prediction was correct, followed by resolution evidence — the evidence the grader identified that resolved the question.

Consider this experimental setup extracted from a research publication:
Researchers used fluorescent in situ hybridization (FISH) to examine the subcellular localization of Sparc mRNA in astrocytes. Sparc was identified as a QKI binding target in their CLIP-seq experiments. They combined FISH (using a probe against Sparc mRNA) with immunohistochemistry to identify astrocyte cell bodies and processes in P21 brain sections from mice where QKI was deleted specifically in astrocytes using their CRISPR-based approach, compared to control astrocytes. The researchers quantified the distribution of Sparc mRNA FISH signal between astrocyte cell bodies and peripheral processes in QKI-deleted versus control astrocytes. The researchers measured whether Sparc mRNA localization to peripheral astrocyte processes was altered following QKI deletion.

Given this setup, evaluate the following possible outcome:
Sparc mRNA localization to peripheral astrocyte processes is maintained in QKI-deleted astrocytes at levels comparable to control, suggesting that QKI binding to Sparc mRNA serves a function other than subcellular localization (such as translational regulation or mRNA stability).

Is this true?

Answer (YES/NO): YES